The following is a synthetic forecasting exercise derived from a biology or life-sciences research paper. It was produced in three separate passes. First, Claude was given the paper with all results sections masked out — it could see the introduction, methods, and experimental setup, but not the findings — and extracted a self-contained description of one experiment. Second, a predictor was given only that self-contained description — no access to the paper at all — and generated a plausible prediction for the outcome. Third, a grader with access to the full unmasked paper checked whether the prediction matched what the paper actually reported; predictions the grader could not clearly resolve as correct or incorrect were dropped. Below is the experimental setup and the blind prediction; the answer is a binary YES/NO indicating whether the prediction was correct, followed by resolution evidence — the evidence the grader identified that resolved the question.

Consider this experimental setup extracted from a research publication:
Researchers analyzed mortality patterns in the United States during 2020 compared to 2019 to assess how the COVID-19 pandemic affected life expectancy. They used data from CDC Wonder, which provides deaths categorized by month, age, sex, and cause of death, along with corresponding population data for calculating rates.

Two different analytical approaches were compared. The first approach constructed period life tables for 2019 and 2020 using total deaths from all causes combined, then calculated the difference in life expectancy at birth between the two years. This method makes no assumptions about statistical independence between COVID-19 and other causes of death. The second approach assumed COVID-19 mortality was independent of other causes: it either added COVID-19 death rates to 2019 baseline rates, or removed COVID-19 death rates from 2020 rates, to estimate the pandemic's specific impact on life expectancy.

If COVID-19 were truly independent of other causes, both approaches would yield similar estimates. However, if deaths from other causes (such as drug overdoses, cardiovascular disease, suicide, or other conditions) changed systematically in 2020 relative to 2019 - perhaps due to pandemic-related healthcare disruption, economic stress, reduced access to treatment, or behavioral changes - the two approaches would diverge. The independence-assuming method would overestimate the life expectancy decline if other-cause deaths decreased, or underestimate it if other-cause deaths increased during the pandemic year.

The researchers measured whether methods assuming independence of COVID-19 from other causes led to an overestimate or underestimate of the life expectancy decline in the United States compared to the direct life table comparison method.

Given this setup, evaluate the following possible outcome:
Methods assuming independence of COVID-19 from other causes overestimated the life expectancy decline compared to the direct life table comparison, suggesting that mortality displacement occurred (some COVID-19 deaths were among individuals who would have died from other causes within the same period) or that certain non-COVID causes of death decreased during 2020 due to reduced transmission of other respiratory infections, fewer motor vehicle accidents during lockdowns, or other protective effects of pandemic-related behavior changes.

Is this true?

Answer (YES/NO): NO